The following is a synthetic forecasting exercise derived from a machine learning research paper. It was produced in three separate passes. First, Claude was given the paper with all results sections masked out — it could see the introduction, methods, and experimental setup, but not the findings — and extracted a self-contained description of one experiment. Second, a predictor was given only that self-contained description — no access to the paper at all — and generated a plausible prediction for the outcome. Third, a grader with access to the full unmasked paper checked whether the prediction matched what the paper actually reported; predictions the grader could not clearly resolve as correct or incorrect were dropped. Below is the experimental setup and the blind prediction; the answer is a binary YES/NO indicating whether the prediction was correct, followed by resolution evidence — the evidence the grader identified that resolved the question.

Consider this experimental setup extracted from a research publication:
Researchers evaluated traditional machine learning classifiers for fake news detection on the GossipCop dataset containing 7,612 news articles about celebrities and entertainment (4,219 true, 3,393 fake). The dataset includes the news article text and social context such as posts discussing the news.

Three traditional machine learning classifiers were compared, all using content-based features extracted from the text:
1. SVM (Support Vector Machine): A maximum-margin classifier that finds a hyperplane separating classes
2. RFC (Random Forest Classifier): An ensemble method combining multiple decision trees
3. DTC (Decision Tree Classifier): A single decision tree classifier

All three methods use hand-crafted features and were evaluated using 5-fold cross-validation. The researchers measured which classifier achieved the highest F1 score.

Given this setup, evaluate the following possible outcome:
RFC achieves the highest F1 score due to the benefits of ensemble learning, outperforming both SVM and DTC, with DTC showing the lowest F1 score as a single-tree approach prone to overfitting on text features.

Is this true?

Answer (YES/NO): NO